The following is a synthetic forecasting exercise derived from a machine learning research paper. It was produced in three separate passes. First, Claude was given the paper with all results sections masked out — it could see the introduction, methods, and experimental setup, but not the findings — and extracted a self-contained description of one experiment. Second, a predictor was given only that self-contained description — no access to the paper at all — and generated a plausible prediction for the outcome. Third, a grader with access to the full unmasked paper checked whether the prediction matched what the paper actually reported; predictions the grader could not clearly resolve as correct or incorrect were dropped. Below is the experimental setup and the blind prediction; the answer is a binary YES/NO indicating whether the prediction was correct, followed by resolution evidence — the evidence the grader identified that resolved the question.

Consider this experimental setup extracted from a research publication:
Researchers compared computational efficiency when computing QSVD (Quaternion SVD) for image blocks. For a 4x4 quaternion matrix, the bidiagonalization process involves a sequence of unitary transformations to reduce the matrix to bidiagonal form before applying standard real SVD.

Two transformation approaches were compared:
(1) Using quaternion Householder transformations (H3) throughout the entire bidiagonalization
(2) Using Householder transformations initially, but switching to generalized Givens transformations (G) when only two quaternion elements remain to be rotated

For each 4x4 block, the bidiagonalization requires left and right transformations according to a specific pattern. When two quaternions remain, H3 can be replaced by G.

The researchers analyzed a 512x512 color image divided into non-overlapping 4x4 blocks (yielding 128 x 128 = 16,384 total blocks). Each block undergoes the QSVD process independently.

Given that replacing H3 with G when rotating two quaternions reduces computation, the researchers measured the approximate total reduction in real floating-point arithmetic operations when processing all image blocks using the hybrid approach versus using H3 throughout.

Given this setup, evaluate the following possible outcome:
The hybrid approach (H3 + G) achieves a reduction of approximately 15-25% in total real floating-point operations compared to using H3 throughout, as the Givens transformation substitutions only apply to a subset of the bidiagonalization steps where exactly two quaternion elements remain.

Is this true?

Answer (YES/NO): NO